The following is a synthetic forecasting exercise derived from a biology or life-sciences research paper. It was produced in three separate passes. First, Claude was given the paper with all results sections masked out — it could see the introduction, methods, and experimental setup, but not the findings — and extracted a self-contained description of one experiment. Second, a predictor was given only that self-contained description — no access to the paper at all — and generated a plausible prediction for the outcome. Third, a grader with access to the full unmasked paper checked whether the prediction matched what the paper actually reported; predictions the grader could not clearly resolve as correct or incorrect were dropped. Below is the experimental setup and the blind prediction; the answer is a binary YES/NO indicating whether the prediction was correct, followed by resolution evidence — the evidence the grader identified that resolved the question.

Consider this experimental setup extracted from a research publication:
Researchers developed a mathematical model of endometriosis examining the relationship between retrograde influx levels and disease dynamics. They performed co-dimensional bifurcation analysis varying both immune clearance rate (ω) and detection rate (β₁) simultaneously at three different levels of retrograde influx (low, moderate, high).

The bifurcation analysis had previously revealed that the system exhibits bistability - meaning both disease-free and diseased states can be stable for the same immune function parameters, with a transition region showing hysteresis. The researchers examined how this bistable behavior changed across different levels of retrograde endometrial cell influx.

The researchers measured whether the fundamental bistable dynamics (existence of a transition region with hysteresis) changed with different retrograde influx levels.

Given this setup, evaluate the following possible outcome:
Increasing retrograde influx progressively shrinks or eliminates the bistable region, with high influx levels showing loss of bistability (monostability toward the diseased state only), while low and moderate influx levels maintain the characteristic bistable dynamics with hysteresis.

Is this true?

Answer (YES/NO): NO